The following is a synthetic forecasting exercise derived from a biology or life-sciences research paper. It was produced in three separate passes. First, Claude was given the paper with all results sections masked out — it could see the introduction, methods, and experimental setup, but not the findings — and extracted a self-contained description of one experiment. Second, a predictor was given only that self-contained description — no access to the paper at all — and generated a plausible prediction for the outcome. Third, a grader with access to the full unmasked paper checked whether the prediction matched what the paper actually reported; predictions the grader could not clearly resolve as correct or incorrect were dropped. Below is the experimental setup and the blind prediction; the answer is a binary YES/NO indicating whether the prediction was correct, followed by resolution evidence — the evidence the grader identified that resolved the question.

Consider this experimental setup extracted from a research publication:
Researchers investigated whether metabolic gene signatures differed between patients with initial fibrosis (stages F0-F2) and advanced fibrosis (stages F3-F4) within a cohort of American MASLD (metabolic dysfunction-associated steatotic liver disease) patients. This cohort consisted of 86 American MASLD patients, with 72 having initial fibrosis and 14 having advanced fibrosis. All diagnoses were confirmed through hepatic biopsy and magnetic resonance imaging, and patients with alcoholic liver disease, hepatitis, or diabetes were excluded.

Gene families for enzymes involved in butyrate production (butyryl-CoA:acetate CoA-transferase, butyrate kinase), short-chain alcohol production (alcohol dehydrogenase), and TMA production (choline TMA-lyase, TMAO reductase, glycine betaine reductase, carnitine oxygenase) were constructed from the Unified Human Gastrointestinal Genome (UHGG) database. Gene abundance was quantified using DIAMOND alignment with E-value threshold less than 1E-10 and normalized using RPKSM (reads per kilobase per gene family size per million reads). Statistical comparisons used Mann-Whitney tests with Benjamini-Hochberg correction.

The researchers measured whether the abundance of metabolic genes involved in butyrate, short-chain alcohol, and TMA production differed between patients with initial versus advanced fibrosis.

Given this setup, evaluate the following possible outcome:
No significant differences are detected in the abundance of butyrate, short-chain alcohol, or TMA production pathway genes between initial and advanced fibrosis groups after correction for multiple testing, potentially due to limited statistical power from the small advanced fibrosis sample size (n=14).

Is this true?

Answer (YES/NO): NO